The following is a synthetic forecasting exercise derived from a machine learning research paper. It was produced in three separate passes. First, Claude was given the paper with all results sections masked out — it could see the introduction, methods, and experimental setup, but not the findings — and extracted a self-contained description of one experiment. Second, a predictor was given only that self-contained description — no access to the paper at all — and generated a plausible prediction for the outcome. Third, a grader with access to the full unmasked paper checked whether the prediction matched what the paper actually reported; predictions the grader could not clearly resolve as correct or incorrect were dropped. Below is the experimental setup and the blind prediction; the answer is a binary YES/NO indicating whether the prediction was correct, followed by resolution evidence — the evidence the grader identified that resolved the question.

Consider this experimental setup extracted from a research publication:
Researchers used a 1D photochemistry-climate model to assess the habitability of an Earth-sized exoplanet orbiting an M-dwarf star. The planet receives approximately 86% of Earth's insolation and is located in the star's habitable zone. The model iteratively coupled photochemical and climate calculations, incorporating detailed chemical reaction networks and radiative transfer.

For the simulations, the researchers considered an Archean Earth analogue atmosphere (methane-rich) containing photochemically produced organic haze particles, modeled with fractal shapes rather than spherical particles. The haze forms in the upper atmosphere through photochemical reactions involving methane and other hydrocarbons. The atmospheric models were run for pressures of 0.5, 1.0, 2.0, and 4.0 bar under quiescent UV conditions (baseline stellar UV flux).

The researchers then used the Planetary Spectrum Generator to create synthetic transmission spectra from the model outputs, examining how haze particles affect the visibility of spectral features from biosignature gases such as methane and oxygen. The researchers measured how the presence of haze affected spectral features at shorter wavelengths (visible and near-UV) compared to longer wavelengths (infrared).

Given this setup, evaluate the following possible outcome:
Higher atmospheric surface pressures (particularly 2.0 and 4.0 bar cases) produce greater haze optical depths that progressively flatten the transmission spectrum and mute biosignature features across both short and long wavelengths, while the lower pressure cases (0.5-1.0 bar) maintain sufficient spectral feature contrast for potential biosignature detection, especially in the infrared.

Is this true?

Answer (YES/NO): NO